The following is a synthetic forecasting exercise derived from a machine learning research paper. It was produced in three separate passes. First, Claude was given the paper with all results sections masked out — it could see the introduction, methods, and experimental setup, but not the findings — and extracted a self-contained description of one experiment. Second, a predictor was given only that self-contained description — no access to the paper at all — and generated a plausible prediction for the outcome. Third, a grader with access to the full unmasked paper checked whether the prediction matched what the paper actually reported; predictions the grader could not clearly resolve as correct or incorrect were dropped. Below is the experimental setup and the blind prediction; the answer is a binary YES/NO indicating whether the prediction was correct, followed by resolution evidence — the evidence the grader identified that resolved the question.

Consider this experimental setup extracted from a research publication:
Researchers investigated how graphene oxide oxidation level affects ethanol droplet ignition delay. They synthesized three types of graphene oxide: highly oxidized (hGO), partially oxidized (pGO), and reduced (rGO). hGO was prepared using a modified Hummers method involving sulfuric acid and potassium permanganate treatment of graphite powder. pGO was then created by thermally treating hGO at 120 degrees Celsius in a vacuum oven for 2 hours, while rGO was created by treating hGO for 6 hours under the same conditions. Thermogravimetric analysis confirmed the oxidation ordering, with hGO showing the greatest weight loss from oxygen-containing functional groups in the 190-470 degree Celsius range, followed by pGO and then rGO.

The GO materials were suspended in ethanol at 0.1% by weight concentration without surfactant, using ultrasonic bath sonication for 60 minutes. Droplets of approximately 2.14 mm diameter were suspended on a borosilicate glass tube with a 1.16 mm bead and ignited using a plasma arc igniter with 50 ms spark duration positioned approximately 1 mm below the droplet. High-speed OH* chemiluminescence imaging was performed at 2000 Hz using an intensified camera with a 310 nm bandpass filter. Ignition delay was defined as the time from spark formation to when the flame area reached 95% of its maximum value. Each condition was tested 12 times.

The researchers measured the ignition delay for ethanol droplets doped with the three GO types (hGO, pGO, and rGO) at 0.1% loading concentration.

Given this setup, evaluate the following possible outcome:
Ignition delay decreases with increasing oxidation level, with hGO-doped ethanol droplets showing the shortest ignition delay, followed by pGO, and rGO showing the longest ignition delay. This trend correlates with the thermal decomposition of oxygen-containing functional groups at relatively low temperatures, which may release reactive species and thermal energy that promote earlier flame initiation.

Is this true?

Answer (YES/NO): NO